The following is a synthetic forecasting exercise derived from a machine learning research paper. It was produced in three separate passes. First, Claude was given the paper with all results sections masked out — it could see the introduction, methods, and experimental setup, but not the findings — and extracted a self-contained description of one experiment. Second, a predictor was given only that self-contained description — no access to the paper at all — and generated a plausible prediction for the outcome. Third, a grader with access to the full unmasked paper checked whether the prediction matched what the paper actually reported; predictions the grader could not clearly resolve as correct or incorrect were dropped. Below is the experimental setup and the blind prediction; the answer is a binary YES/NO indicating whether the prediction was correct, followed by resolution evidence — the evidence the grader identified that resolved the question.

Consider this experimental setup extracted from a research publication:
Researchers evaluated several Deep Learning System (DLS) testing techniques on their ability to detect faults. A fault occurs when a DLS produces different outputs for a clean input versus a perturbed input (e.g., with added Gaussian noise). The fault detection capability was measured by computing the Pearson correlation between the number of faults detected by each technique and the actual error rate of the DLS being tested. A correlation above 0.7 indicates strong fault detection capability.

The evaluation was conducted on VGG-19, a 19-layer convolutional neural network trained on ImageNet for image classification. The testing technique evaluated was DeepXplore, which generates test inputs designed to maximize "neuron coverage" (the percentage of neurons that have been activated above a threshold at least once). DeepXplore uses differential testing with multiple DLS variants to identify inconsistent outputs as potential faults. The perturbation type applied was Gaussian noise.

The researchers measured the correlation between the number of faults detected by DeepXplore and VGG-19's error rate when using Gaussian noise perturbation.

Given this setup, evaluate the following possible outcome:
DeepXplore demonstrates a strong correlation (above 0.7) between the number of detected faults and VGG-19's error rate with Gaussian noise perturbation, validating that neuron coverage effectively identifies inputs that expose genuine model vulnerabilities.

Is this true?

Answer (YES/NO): YES